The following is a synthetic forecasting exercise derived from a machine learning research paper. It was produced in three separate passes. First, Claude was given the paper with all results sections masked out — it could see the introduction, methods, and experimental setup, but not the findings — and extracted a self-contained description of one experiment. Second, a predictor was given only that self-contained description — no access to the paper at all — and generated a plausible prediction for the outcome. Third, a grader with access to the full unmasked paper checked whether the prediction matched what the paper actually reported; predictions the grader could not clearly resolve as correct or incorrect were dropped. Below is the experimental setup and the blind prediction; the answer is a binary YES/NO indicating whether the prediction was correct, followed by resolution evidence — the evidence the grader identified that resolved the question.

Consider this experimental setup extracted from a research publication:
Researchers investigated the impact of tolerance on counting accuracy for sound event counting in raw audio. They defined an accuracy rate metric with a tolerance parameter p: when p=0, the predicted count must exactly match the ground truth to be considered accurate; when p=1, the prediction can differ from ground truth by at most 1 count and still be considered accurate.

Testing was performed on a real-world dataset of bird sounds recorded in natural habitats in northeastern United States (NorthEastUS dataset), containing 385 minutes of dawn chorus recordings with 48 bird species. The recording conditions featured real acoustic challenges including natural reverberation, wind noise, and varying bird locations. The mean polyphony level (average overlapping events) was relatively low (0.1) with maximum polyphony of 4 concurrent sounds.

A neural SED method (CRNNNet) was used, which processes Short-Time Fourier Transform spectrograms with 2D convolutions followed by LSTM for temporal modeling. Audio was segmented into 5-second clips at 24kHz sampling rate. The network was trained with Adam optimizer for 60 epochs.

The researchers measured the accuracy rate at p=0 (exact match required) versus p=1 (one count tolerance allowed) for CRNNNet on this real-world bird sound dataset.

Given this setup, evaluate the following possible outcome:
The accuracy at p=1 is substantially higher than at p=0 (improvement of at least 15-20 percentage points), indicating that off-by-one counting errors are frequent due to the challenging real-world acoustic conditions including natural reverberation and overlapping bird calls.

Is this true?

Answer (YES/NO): YES